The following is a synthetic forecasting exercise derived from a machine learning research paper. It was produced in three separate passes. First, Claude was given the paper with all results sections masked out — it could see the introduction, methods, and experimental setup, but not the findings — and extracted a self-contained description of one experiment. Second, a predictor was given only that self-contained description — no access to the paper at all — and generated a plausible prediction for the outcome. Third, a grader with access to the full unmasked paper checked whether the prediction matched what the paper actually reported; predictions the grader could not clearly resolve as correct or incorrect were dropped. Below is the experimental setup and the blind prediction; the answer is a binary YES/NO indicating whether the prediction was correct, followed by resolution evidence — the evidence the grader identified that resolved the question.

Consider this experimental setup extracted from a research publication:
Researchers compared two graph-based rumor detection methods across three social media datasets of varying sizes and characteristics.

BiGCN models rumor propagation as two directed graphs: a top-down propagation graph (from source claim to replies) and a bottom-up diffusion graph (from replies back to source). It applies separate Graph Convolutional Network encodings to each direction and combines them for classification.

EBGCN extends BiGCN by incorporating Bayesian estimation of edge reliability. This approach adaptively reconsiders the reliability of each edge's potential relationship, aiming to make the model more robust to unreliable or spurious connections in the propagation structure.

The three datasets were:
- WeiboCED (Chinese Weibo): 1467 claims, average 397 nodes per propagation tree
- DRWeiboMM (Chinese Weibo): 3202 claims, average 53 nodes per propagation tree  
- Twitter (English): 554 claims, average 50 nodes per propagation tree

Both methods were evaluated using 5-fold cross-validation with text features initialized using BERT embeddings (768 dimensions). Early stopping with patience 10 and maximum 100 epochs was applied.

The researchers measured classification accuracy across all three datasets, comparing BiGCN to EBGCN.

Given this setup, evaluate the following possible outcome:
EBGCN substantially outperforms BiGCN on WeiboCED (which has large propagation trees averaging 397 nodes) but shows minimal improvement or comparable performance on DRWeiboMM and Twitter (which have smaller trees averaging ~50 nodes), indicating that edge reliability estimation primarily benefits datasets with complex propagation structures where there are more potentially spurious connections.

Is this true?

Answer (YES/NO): NO